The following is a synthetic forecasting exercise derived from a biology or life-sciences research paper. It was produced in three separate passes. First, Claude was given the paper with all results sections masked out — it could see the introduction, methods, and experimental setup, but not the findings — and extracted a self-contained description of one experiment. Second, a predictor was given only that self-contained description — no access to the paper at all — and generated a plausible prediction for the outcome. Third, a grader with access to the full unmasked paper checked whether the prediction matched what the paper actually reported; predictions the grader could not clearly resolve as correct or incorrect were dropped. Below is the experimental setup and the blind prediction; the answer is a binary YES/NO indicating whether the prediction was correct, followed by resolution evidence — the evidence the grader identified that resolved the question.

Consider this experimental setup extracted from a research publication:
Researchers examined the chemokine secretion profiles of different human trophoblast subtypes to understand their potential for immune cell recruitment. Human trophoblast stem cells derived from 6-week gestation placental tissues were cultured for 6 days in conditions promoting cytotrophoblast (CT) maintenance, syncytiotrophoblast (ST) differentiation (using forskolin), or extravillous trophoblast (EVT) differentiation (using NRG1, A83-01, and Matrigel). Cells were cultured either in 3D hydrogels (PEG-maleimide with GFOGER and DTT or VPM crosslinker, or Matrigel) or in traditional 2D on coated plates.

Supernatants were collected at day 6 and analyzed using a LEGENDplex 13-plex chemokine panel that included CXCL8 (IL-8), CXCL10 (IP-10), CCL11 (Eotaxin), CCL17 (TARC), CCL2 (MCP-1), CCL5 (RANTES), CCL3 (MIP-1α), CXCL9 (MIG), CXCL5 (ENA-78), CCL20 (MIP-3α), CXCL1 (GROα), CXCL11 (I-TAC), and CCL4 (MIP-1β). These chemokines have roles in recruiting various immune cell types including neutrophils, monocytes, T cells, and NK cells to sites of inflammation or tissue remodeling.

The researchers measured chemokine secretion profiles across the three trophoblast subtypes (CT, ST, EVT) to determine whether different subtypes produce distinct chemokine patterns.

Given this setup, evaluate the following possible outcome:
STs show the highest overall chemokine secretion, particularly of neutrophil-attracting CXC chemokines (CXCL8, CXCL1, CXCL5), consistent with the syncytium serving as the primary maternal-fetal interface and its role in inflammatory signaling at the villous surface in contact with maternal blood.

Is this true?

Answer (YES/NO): NO